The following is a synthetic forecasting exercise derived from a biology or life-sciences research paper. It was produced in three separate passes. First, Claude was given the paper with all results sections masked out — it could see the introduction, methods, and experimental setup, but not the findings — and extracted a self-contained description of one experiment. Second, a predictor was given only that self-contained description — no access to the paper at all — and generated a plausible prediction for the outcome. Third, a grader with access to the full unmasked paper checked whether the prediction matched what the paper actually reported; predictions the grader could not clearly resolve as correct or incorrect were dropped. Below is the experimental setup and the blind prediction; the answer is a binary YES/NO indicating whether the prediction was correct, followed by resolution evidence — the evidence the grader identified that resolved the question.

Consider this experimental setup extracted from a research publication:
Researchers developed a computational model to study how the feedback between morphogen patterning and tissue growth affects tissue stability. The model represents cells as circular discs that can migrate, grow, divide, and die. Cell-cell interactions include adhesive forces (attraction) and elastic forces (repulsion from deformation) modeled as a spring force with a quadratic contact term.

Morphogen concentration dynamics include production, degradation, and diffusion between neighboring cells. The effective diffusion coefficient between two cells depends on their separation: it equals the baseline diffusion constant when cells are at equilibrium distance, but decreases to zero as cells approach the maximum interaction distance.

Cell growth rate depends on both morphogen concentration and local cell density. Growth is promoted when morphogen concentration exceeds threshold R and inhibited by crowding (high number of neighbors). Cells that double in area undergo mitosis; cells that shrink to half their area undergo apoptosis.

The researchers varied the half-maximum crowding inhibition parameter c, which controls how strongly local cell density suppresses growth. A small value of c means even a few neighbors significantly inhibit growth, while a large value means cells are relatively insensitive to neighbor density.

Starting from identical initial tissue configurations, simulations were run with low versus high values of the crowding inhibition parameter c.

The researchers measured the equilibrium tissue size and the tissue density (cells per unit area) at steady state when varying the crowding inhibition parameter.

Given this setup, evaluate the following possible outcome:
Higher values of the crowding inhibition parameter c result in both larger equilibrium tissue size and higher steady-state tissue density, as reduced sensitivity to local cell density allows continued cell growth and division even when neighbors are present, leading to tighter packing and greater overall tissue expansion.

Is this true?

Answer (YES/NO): YES